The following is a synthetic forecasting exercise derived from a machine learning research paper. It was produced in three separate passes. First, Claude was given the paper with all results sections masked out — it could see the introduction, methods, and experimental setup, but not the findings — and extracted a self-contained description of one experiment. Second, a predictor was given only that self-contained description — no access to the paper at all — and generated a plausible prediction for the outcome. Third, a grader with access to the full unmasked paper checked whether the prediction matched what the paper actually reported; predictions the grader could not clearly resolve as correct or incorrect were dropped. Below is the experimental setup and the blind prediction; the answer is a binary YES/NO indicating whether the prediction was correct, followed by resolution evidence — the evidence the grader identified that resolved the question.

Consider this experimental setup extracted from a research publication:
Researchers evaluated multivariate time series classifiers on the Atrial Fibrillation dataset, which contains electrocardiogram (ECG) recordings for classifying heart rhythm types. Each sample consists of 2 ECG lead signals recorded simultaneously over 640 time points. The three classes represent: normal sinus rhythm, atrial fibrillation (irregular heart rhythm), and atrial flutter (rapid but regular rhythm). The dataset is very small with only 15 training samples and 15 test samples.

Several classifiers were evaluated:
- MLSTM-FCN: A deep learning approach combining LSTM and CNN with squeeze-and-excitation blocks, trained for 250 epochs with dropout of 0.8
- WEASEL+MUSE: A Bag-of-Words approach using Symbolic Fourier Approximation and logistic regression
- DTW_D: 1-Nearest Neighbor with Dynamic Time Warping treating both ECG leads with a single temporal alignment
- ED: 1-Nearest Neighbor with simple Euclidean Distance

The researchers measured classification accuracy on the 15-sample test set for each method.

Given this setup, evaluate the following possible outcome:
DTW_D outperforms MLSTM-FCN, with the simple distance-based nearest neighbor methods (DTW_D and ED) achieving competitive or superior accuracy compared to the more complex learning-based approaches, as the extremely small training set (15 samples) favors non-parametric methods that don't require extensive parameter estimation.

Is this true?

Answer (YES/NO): NO